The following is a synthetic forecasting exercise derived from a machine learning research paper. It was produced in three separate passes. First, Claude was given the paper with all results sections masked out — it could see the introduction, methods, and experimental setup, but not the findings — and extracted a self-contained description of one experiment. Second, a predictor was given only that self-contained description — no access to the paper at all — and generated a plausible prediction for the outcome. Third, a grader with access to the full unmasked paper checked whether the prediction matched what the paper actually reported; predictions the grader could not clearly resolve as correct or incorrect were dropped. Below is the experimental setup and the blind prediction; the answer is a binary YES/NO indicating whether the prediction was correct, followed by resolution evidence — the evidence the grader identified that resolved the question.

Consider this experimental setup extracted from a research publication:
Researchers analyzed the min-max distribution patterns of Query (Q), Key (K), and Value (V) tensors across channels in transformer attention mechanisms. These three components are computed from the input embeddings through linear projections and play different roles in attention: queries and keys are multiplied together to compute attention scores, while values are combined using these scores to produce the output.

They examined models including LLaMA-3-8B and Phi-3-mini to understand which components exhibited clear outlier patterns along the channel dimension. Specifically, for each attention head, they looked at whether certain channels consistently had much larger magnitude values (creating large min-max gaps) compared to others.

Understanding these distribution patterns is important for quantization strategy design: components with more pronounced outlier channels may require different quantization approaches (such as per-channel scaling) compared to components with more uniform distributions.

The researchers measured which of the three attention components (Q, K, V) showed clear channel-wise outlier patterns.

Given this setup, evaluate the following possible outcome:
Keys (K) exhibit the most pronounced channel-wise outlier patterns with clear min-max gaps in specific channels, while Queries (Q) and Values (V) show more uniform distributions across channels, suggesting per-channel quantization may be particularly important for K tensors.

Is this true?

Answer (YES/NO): NO